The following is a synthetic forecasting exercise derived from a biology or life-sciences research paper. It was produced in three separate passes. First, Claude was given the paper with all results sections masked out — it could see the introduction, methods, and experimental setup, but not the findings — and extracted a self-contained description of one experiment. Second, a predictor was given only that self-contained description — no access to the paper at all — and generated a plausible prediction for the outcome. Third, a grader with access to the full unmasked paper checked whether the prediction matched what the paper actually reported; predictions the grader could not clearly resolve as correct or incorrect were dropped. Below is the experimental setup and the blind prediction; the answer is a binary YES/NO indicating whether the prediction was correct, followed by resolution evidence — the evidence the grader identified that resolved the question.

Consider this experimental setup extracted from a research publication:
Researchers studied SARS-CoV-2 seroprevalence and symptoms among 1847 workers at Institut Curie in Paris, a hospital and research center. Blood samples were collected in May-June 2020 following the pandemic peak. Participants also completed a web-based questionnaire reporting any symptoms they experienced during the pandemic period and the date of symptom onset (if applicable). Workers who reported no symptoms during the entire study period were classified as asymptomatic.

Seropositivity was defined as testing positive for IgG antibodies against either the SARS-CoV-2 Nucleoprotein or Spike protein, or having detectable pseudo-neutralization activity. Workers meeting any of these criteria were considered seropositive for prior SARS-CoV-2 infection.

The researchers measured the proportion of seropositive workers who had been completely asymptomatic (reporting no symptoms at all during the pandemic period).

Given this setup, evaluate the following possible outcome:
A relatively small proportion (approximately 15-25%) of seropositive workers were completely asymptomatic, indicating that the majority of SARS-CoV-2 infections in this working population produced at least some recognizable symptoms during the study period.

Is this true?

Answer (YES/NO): YES